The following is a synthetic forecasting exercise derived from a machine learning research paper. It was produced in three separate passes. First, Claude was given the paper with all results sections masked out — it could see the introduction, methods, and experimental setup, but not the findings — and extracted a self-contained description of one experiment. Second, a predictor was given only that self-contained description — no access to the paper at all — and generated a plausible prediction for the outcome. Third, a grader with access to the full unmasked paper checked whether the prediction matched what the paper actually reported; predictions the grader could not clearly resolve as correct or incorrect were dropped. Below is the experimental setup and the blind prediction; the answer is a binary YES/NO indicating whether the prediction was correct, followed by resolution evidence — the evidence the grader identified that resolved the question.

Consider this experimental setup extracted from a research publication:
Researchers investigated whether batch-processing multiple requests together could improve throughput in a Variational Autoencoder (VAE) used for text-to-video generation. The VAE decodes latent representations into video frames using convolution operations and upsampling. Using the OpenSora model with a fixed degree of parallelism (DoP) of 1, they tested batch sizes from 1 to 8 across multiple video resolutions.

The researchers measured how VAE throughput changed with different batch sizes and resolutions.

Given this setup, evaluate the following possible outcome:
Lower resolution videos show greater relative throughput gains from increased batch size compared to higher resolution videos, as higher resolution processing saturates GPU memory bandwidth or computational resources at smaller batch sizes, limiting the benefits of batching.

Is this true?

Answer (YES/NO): NO